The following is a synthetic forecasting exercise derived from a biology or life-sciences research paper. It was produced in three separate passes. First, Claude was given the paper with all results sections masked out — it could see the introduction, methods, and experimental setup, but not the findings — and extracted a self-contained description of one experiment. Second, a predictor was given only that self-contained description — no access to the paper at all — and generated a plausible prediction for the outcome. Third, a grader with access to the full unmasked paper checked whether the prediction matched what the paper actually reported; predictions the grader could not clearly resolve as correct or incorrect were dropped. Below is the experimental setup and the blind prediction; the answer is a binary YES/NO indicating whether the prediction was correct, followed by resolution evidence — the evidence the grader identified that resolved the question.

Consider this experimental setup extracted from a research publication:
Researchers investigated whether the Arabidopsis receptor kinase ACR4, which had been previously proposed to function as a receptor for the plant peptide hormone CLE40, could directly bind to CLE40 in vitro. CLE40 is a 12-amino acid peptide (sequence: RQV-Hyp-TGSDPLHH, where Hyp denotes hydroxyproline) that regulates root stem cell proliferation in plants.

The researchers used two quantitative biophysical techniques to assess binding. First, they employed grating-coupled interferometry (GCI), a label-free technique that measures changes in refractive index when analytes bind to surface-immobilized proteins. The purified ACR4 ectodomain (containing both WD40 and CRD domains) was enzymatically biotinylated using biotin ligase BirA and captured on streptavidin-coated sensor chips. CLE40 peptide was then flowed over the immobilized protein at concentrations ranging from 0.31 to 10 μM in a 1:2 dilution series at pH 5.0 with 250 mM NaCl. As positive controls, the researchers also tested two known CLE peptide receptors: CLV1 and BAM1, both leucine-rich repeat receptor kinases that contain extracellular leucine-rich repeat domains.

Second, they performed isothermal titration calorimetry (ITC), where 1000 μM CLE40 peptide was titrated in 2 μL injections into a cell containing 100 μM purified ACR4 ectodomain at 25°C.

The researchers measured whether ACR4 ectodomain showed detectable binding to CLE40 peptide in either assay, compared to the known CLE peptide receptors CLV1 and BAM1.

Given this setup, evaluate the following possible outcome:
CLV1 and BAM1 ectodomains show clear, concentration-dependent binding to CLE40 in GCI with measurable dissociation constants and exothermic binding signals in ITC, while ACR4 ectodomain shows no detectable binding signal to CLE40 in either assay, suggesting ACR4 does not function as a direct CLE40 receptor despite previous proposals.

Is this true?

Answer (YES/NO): NO